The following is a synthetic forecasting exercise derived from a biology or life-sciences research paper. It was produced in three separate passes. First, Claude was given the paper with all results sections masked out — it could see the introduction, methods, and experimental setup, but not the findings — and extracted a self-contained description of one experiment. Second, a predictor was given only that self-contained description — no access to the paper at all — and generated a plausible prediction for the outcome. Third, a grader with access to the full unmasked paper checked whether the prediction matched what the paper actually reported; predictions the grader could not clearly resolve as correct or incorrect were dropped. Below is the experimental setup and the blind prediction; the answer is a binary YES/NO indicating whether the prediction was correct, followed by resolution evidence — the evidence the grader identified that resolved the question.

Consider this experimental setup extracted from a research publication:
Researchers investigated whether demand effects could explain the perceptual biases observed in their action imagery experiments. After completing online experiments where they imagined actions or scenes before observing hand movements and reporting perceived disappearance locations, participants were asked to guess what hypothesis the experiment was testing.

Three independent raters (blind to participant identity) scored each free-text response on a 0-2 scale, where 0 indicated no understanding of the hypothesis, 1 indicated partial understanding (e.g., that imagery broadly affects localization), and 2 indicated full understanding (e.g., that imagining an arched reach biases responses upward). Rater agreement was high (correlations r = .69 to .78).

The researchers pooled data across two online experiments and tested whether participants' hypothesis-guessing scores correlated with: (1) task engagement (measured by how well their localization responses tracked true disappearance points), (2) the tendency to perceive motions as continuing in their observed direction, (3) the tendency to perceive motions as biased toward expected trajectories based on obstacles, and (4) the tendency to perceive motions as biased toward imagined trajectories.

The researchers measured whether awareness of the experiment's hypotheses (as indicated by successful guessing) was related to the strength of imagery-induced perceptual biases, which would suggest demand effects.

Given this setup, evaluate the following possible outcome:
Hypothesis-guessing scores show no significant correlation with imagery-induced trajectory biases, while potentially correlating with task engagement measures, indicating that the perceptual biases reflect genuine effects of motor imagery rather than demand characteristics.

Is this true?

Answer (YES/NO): YES